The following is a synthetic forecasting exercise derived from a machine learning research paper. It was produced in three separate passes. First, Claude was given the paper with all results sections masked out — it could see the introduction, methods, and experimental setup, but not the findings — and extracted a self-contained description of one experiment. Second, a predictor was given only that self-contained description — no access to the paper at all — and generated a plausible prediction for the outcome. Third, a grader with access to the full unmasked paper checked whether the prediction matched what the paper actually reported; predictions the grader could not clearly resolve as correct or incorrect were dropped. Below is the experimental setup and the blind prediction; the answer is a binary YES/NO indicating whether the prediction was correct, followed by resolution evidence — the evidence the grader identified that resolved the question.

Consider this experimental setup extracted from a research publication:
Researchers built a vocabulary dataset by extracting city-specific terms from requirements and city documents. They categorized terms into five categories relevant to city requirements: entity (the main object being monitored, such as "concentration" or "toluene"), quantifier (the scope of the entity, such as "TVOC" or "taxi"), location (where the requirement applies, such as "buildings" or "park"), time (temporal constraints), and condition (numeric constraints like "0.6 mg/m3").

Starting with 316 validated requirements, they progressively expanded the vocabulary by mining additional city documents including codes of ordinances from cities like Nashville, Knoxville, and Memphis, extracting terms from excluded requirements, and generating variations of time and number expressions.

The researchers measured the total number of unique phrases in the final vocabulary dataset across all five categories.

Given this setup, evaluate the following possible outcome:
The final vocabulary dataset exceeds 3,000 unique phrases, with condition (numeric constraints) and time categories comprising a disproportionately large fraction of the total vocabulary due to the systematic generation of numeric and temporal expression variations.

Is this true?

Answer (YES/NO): NO